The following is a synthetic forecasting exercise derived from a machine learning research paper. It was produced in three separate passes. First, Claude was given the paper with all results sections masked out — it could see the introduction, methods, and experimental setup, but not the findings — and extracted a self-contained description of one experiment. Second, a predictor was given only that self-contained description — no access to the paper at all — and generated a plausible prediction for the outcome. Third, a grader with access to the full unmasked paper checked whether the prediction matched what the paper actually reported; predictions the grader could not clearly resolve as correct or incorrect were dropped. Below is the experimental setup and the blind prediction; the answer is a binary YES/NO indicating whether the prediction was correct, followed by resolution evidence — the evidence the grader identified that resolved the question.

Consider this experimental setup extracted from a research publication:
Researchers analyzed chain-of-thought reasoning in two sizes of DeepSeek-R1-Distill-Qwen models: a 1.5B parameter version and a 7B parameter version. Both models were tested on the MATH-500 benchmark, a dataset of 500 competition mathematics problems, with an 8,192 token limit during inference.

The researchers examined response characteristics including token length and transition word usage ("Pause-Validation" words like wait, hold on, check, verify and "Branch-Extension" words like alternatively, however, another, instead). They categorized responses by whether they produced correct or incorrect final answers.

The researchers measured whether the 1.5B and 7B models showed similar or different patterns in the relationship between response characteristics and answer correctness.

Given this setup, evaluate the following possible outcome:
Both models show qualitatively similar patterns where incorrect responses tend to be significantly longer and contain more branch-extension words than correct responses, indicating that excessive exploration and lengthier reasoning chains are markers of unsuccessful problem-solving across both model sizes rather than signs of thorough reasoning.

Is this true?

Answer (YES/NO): YES